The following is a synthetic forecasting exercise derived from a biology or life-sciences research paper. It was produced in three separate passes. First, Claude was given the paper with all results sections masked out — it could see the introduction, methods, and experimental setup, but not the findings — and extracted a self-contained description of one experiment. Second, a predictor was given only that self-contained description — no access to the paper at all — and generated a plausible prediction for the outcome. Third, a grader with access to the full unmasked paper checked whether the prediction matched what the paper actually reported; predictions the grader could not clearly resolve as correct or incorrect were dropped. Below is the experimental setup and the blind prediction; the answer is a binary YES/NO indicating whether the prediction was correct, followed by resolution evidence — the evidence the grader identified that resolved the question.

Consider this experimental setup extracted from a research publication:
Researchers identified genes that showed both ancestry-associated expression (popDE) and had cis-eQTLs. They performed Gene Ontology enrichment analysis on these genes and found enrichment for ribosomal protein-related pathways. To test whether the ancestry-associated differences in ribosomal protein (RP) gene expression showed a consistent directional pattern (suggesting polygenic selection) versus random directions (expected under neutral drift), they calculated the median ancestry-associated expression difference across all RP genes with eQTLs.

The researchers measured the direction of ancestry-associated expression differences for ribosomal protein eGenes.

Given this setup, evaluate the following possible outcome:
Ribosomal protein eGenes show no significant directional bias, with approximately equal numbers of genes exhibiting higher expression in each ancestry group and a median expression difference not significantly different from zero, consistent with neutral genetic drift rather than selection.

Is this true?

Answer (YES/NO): NO